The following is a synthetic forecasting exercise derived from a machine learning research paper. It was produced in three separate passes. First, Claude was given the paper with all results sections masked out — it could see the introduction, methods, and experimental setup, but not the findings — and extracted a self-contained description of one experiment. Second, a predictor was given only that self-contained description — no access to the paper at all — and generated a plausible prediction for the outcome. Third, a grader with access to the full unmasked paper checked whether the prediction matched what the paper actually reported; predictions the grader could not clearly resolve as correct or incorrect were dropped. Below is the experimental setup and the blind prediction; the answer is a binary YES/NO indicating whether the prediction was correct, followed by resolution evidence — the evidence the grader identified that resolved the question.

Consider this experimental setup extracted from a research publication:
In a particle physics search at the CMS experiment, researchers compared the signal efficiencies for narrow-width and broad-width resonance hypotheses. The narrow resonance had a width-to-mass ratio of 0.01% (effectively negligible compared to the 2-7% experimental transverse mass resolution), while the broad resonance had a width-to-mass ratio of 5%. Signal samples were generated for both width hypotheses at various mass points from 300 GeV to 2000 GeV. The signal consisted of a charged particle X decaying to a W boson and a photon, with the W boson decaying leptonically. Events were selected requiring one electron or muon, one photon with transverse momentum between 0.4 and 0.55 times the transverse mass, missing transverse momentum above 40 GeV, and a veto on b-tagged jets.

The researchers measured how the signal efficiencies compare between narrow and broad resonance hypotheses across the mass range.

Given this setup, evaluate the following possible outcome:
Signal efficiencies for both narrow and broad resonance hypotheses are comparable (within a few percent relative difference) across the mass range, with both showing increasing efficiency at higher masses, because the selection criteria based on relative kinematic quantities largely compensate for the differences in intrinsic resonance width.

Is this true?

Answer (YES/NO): YES